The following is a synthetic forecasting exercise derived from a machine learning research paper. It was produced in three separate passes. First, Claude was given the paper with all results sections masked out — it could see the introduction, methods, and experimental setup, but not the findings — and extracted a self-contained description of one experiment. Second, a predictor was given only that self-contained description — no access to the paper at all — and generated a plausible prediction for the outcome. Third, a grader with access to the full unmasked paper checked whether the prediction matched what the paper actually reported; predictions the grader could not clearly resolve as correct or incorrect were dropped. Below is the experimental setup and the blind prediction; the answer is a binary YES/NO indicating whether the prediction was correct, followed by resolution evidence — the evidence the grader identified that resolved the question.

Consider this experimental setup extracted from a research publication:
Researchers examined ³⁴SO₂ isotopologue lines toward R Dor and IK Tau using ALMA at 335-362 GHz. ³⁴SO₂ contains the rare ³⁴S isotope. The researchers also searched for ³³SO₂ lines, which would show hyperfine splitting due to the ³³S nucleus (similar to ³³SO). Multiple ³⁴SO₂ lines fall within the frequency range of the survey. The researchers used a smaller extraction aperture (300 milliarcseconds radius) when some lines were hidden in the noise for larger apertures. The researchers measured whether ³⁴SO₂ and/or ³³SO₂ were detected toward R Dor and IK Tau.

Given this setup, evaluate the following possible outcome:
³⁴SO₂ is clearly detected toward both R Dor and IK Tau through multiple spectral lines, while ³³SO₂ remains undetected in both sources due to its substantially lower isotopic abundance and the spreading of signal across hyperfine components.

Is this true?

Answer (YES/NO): YES